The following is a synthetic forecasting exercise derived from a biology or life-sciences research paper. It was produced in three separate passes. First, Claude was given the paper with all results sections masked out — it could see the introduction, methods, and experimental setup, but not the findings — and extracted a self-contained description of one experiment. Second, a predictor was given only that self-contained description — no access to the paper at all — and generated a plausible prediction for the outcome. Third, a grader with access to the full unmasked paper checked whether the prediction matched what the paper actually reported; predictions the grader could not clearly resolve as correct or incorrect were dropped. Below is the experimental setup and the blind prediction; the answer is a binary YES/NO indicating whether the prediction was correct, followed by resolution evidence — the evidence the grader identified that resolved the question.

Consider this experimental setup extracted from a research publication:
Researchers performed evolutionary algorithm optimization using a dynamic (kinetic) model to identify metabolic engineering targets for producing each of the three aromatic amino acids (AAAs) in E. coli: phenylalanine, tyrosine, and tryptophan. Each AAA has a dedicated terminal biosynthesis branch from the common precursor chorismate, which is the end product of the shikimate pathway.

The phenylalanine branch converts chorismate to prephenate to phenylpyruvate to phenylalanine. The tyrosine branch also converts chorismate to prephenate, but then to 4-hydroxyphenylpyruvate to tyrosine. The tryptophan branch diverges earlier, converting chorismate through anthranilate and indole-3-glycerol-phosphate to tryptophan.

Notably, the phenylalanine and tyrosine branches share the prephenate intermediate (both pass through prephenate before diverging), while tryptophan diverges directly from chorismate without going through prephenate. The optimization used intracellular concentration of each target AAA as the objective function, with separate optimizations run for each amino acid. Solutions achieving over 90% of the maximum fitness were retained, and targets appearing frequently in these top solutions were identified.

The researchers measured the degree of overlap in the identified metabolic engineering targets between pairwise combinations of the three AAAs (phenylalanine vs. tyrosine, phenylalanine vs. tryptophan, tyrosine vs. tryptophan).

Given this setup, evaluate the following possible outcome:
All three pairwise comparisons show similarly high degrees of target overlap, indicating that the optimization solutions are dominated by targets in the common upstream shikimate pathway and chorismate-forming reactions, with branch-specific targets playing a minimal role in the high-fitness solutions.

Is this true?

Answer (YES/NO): NO